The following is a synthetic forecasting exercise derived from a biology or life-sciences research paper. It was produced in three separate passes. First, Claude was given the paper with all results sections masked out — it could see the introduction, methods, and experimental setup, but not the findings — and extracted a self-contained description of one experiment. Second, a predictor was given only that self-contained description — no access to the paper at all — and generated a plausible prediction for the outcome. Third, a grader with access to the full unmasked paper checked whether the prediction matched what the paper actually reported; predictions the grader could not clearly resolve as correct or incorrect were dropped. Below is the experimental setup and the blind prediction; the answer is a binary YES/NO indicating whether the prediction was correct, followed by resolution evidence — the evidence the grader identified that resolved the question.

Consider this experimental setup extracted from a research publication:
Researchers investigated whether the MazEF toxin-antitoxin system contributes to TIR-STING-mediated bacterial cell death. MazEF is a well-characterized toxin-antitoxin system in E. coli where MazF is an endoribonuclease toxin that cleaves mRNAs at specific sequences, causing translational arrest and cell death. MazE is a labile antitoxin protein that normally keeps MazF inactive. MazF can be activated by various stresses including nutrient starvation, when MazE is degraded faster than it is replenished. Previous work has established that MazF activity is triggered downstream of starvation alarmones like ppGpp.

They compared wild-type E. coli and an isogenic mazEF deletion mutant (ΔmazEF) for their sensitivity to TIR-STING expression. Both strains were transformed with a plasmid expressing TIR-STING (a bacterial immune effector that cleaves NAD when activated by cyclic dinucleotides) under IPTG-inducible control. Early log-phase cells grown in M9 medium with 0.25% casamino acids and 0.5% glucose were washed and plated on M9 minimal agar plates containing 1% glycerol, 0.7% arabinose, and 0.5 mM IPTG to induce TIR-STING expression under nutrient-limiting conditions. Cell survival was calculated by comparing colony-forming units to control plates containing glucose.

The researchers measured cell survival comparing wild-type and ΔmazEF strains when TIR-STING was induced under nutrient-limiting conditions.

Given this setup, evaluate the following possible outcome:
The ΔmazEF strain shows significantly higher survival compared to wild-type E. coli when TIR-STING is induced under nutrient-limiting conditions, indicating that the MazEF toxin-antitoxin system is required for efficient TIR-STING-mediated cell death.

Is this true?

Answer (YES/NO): YES